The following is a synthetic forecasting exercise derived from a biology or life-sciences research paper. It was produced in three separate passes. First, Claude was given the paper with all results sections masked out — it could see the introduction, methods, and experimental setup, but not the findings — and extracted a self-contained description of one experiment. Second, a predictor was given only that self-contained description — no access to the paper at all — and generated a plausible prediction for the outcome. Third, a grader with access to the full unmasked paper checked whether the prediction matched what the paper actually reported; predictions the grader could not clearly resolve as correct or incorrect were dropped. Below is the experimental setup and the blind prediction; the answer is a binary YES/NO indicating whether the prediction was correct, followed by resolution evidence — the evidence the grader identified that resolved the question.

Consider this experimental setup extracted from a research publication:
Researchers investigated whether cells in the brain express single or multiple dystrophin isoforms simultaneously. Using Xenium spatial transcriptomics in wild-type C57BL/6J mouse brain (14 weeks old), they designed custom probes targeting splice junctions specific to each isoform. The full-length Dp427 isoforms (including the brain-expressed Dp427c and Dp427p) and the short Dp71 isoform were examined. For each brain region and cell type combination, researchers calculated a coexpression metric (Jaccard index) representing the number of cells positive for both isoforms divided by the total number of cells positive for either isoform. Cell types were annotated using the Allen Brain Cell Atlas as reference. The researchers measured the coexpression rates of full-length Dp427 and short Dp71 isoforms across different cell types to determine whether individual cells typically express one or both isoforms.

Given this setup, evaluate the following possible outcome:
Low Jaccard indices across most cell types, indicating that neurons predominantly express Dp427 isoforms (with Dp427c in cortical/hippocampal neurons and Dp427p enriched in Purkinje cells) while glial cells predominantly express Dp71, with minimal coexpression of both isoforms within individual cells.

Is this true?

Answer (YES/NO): NO